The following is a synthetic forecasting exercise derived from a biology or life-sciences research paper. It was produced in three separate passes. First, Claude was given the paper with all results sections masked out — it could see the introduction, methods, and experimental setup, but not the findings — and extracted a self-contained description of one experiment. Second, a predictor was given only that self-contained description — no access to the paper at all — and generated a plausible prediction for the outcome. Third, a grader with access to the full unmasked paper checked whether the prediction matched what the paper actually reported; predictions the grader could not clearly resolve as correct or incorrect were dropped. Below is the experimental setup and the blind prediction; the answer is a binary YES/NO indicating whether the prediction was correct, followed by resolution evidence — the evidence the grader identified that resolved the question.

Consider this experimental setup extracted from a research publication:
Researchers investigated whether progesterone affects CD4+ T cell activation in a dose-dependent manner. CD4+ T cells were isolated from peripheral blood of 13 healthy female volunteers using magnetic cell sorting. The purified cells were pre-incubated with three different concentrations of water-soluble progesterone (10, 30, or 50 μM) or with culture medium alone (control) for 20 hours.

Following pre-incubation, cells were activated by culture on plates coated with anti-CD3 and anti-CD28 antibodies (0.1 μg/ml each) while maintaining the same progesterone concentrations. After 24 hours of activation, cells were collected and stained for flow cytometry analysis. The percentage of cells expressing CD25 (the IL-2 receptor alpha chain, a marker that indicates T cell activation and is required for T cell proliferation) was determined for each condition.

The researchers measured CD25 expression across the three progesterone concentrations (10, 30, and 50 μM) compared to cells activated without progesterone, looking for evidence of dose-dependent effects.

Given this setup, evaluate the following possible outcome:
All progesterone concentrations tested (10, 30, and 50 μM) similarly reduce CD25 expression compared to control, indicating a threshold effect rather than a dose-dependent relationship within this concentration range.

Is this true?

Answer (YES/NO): NO